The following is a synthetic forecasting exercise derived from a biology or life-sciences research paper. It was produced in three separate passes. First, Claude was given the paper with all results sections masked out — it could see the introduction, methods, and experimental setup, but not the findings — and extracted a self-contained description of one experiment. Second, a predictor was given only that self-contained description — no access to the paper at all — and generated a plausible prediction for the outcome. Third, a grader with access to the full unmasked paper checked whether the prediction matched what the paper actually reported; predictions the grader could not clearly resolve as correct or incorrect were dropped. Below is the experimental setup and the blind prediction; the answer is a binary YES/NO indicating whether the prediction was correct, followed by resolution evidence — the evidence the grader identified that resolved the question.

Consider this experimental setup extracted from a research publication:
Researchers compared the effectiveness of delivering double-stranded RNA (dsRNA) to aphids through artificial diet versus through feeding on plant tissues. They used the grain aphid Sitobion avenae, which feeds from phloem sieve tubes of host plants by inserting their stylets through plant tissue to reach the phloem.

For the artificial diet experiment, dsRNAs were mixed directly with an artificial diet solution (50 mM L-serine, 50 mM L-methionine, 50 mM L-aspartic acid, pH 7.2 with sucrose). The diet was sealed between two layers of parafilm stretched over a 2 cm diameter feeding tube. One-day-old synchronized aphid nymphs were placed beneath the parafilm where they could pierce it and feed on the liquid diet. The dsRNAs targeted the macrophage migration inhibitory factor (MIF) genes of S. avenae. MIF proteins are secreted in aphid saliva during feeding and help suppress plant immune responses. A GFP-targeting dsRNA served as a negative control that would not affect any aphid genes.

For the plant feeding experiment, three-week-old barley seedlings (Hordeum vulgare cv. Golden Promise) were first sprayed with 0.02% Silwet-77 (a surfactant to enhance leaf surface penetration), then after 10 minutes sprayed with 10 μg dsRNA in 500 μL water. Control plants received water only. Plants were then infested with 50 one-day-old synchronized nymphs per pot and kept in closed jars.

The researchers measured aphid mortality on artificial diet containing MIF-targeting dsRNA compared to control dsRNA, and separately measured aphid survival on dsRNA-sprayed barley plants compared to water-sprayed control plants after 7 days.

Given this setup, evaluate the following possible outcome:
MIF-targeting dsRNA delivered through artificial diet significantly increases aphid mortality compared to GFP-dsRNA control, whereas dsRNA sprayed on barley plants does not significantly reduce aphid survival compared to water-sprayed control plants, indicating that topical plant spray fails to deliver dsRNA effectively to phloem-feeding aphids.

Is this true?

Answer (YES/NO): YES